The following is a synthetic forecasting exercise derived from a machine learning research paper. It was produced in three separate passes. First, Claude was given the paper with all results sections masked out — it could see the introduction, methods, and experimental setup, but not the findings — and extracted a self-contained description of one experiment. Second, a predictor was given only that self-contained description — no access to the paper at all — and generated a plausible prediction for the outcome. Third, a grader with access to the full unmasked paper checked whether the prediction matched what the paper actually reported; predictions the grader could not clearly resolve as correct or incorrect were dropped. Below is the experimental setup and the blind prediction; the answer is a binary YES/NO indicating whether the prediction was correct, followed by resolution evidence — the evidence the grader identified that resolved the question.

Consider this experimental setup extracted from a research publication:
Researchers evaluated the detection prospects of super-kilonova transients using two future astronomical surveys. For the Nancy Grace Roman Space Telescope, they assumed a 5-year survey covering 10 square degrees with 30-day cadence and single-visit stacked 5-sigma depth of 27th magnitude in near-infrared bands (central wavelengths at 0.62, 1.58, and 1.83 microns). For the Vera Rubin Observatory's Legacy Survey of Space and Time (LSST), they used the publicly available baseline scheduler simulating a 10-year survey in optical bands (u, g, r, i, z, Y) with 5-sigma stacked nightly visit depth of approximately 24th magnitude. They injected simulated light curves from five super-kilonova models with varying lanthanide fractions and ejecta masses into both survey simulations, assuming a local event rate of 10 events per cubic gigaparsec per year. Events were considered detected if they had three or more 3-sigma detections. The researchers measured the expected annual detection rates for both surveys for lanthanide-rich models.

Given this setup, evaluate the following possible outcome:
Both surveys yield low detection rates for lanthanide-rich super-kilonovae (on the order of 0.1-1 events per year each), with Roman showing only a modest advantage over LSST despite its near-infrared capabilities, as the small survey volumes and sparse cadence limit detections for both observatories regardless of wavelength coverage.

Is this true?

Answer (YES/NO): NO